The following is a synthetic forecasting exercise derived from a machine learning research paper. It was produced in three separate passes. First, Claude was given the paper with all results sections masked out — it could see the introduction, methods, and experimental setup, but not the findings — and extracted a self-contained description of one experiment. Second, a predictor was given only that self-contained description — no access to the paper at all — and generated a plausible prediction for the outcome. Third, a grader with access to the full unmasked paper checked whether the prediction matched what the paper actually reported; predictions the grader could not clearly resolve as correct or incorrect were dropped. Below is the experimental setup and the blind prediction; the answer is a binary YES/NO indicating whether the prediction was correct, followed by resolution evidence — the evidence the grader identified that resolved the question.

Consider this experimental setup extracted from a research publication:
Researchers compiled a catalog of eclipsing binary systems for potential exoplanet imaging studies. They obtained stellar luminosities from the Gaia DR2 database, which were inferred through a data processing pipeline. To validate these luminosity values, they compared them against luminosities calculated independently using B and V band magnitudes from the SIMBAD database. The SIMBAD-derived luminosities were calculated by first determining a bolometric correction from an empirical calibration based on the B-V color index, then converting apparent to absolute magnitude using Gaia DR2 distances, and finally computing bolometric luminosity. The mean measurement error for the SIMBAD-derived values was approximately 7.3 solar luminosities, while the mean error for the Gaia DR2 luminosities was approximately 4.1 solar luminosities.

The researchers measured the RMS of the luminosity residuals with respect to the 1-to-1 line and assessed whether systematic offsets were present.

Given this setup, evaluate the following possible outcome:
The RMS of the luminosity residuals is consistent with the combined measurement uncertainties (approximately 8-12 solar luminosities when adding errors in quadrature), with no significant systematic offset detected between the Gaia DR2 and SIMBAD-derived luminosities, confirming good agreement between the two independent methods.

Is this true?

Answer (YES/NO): YES